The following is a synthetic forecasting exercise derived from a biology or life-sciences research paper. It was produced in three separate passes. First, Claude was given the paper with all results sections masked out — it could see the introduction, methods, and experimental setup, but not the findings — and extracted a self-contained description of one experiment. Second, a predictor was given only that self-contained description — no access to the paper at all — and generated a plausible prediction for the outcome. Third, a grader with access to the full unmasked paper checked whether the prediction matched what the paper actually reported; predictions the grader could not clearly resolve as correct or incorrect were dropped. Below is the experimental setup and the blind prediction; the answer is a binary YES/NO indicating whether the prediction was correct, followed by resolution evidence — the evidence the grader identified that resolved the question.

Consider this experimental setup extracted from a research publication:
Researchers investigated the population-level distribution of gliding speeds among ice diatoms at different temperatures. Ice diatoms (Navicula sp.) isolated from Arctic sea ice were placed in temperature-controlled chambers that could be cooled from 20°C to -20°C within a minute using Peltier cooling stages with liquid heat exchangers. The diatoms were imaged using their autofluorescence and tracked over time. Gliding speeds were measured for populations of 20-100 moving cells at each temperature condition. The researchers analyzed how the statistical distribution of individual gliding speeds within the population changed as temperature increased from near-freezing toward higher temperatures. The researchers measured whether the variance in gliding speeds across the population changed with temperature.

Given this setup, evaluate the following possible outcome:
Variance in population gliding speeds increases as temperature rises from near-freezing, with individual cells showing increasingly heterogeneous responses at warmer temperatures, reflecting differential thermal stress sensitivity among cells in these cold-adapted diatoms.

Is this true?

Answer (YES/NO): YES